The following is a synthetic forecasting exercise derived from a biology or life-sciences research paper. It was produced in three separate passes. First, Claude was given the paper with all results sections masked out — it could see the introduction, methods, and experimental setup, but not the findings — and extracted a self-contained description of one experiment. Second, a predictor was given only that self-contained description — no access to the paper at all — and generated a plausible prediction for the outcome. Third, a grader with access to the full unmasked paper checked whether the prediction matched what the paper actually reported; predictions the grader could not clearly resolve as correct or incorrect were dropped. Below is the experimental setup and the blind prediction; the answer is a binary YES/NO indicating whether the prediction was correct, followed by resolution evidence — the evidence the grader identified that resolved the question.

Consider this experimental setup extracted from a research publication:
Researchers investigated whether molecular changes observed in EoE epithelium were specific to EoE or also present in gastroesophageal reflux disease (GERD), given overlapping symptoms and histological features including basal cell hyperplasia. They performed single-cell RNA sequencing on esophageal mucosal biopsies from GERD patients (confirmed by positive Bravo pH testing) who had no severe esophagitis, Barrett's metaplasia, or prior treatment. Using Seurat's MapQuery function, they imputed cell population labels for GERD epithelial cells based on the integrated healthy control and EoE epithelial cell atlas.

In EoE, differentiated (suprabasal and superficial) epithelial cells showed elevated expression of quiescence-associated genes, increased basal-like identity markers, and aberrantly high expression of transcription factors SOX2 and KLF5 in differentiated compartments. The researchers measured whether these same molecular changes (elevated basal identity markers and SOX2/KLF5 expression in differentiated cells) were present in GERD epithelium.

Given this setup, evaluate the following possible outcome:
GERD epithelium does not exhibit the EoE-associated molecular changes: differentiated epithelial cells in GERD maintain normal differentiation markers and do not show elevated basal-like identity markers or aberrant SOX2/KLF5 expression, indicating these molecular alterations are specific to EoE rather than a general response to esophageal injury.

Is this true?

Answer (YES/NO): YES